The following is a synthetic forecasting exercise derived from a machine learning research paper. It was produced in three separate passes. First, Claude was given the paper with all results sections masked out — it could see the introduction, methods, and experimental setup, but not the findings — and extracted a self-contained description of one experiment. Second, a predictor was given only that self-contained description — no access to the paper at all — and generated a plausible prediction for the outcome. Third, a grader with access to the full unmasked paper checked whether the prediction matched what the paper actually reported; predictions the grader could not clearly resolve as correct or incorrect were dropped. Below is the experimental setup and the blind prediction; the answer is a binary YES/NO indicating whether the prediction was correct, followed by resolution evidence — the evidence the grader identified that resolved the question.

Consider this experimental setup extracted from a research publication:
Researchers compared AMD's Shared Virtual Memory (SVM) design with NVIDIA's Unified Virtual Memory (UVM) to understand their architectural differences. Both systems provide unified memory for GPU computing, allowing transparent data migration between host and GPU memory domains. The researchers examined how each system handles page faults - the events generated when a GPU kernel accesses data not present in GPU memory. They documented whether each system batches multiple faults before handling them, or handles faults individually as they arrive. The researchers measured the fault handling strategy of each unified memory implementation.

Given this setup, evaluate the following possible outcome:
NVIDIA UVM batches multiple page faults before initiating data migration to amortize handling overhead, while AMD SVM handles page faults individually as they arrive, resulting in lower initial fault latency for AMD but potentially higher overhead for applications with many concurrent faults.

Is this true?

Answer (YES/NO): YES